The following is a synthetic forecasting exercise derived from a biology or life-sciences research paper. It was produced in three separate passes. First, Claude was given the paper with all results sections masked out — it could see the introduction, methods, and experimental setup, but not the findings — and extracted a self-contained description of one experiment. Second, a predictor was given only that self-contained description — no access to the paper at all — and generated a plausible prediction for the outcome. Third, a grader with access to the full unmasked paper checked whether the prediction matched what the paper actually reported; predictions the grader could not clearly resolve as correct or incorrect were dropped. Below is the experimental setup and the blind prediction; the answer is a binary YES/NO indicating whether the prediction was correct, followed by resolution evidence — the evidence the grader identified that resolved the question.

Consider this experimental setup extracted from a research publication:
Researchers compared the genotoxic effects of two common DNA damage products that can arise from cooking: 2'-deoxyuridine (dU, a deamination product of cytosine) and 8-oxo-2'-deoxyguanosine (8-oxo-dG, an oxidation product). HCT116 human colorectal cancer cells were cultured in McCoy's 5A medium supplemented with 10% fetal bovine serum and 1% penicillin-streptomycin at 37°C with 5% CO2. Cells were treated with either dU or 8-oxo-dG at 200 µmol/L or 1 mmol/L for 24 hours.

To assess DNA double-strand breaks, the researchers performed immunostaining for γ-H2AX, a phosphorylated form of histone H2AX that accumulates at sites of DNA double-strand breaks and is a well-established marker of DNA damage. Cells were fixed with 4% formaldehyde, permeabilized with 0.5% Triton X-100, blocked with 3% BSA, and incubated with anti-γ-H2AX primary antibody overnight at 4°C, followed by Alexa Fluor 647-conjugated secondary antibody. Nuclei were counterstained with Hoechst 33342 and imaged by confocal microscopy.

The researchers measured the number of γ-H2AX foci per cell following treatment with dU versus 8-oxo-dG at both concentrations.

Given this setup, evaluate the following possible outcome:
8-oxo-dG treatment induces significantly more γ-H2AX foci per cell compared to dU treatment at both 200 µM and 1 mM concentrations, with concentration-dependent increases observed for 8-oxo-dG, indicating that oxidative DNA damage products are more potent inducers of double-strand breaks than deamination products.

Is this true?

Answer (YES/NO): NO